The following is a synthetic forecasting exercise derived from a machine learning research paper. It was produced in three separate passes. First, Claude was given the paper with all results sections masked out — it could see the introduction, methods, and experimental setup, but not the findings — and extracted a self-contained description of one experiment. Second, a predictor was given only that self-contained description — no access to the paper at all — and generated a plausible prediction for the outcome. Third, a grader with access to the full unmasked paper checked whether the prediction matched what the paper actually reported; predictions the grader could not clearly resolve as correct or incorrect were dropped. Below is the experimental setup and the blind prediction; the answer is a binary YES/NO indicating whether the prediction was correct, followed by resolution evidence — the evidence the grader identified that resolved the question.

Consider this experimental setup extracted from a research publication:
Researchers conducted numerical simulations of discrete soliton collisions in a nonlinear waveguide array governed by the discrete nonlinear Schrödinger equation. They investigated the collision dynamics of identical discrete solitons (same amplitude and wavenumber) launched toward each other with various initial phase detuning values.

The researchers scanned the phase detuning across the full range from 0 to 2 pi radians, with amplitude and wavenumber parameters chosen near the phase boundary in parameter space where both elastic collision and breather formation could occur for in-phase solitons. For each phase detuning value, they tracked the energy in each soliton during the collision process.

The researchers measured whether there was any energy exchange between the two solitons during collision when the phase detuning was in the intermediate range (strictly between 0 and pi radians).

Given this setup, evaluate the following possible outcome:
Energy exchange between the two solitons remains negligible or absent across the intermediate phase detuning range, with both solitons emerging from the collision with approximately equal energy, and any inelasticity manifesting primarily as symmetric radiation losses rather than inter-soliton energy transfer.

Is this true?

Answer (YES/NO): NO